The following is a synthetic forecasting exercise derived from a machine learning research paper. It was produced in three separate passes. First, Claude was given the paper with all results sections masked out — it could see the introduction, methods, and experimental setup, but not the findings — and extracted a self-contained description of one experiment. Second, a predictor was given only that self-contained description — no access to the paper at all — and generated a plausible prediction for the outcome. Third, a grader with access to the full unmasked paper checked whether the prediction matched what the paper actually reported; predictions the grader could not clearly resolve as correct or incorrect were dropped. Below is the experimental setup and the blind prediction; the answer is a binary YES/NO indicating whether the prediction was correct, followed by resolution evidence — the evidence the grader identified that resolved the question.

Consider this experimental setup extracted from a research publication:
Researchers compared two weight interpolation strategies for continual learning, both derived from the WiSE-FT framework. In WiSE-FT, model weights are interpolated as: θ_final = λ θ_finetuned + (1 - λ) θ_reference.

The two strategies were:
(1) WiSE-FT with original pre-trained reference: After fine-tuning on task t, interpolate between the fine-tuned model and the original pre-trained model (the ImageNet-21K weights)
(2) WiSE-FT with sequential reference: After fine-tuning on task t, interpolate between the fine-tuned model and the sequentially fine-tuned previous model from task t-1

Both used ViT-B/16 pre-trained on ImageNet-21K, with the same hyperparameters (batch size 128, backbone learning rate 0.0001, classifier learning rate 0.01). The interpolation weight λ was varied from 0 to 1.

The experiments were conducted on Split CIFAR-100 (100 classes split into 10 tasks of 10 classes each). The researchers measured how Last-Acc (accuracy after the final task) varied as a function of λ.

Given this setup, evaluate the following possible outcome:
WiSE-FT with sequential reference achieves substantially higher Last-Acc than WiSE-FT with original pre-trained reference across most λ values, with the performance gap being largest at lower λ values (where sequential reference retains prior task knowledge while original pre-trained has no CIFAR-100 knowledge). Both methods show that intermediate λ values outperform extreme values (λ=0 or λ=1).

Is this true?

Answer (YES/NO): NO